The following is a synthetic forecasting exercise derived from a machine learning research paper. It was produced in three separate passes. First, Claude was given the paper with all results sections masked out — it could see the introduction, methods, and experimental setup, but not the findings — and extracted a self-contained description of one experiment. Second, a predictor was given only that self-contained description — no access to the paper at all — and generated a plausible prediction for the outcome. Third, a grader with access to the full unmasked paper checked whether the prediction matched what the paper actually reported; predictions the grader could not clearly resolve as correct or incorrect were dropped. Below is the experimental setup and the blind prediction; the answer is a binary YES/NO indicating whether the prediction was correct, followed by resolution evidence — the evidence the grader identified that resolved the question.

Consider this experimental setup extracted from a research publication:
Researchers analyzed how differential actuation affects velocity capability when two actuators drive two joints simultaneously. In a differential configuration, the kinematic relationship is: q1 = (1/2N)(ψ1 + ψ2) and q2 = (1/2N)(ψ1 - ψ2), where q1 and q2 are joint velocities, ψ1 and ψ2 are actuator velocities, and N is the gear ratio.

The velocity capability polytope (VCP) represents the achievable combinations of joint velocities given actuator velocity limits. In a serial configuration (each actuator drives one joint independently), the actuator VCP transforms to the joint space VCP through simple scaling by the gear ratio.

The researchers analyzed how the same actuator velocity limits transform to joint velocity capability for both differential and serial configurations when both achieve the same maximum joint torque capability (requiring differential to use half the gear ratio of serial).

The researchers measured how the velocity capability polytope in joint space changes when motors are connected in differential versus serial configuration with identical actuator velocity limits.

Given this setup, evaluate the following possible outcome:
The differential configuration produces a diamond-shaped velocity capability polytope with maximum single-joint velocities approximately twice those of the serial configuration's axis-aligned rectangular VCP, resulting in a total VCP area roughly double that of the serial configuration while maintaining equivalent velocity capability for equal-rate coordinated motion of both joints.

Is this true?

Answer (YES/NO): NO